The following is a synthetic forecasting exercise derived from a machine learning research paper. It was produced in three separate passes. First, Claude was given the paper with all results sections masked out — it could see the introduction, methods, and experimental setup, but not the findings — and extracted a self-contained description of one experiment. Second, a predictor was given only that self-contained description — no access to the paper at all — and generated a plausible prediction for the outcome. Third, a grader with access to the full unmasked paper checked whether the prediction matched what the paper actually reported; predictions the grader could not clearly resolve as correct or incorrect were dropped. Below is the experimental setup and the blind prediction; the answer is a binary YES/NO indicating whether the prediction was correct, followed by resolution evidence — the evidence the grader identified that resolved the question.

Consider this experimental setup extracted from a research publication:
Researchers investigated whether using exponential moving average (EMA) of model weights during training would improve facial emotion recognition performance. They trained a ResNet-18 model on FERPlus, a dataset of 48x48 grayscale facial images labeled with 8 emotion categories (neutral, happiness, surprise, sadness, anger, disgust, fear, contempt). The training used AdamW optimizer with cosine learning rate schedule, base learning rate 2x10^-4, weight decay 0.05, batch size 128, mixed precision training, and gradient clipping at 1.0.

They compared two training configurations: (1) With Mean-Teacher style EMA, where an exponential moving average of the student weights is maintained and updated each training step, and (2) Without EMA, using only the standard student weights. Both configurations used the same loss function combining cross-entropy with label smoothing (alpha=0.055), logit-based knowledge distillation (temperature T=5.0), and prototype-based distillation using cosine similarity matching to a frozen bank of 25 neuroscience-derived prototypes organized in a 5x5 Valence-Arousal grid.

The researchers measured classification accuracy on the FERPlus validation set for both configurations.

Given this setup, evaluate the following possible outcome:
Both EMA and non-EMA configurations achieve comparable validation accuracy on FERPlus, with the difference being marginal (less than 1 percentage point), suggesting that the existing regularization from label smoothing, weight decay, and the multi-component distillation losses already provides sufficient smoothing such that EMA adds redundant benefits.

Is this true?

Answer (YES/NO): NO